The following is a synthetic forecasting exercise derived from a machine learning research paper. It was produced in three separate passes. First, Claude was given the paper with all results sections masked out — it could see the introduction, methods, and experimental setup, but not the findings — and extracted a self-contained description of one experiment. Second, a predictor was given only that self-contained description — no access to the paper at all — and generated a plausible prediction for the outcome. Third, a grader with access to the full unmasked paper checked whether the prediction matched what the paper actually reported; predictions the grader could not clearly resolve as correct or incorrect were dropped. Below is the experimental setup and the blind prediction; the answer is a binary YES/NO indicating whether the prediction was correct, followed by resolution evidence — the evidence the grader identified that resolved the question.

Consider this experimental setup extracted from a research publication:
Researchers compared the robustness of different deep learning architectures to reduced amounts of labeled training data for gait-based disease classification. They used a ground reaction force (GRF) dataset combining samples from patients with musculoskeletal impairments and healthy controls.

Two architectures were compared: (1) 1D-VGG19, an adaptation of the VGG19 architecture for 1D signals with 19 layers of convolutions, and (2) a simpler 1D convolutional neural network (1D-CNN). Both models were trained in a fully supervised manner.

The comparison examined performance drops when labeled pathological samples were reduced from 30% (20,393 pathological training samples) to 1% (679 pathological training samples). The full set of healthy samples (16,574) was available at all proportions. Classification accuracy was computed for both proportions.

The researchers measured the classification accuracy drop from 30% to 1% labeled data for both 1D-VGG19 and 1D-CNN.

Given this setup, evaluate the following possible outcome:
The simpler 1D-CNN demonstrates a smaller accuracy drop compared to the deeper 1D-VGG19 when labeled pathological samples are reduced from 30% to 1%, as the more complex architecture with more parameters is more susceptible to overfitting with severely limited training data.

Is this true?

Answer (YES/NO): NO